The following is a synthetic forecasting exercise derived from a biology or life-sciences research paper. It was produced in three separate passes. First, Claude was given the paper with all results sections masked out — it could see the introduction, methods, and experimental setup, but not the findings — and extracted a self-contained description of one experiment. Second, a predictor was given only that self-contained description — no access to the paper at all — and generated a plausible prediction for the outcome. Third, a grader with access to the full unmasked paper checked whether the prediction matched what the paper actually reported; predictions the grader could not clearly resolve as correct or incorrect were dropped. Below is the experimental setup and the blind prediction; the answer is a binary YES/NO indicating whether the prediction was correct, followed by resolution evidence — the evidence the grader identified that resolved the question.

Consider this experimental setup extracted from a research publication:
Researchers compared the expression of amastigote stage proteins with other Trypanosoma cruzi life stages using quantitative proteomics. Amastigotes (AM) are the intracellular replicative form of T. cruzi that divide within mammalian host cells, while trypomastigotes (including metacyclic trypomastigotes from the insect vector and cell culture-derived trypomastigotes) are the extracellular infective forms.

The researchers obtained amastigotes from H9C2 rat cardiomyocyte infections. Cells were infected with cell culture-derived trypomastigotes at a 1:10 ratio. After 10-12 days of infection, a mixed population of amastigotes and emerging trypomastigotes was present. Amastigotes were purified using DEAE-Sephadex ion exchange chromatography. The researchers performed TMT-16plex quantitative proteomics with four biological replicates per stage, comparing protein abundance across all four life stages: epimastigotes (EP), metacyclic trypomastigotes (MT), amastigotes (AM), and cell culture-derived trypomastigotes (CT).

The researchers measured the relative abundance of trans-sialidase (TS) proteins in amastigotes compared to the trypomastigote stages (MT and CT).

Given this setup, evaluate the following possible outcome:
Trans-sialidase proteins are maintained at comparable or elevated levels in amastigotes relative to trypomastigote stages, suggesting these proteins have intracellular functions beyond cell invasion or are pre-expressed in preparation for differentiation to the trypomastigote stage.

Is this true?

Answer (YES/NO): NO